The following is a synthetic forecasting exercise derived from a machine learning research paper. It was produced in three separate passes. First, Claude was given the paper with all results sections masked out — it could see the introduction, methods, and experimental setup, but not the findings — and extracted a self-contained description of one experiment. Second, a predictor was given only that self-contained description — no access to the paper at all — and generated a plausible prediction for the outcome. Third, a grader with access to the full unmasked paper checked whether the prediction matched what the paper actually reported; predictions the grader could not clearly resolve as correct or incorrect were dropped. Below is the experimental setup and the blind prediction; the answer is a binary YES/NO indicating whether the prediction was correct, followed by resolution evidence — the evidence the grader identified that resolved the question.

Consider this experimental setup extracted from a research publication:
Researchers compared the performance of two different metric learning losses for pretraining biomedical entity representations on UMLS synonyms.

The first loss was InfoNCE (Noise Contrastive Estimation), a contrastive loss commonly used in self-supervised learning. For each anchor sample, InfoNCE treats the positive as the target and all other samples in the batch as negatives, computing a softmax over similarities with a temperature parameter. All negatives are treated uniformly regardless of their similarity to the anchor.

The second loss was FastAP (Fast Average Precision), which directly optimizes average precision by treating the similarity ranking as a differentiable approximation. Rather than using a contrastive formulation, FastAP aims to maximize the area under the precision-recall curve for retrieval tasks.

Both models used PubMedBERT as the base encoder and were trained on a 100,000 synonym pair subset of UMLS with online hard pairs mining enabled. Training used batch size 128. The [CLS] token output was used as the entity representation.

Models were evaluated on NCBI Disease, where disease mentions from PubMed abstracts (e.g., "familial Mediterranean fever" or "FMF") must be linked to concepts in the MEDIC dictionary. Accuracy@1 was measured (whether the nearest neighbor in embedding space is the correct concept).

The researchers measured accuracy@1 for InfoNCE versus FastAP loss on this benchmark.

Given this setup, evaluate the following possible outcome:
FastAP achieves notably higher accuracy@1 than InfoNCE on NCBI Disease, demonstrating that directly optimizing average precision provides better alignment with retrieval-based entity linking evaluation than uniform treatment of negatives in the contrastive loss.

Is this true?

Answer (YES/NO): YES